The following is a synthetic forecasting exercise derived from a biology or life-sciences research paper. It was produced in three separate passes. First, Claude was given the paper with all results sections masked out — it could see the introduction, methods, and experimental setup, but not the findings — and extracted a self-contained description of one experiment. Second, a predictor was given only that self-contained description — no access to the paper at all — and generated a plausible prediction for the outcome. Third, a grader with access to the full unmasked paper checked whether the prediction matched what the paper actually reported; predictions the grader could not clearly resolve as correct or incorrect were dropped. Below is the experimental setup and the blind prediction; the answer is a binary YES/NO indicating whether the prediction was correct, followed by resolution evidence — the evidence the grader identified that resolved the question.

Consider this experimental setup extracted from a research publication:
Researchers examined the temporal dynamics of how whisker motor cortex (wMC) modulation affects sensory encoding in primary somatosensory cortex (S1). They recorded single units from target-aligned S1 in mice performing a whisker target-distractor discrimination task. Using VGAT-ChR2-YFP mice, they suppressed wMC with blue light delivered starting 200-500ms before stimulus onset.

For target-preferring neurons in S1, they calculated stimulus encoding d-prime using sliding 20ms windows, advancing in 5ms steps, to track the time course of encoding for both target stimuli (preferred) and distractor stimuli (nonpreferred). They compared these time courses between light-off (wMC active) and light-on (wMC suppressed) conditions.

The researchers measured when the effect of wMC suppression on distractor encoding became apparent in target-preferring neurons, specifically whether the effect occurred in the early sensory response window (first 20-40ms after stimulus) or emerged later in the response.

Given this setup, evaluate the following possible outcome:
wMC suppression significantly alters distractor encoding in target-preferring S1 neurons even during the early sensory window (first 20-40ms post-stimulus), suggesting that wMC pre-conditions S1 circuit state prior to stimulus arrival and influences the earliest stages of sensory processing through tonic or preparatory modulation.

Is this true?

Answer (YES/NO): YES